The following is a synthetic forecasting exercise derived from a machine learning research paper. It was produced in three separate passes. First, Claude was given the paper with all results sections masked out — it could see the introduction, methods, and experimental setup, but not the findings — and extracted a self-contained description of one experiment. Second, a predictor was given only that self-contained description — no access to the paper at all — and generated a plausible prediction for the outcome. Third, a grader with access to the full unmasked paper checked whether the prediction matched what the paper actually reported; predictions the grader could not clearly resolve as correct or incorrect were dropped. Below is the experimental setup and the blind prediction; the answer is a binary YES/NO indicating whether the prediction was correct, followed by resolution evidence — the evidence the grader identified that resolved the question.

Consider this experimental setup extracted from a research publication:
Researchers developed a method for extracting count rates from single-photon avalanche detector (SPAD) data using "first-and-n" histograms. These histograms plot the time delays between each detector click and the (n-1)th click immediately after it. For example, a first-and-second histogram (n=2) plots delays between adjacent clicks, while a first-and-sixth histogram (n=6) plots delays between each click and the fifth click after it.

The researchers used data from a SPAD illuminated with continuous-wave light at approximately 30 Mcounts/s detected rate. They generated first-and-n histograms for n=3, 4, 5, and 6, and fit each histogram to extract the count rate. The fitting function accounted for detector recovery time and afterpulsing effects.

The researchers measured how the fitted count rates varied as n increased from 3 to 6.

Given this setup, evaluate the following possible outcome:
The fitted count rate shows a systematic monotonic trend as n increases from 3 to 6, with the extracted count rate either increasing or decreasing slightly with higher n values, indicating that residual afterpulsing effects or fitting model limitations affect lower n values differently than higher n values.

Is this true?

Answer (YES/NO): YES